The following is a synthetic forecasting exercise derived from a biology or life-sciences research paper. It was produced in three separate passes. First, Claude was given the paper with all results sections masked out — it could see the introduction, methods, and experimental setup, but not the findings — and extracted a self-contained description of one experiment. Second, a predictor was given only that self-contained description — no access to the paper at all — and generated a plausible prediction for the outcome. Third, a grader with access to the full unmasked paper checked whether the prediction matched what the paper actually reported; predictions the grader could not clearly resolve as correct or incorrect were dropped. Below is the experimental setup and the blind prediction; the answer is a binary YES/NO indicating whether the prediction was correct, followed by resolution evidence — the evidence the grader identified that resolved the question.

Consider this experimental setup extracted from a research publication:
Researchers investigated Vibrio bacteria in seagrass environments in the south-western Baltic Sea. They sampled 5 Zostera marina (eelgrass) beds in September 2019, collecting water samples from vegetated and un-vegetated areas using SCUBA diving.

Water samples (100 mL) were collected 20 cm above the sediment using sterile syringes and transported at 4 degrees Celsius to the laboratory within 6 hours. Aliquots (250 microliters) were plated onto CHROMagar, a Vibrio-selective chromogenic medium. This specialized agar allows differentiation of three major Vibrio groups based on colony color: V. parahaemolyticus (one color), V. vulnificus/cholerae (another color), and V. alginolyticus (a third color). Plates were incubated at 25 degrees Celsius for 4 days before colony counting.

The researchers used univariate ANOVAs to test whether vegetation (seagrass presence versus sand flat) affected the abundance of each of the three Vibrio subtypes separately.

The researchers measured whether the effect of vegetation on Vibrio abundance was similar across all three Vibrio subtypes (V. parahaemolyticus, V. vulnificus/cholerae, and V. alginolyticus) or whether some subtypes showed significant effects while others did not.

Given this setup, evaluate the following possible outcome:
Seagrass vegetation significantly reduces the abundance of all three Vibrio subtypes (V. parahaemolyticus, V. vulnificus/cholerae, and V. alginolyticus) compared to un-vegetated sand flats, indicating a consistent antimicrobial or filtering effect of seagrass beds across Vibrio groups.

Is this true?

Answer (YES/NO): YES